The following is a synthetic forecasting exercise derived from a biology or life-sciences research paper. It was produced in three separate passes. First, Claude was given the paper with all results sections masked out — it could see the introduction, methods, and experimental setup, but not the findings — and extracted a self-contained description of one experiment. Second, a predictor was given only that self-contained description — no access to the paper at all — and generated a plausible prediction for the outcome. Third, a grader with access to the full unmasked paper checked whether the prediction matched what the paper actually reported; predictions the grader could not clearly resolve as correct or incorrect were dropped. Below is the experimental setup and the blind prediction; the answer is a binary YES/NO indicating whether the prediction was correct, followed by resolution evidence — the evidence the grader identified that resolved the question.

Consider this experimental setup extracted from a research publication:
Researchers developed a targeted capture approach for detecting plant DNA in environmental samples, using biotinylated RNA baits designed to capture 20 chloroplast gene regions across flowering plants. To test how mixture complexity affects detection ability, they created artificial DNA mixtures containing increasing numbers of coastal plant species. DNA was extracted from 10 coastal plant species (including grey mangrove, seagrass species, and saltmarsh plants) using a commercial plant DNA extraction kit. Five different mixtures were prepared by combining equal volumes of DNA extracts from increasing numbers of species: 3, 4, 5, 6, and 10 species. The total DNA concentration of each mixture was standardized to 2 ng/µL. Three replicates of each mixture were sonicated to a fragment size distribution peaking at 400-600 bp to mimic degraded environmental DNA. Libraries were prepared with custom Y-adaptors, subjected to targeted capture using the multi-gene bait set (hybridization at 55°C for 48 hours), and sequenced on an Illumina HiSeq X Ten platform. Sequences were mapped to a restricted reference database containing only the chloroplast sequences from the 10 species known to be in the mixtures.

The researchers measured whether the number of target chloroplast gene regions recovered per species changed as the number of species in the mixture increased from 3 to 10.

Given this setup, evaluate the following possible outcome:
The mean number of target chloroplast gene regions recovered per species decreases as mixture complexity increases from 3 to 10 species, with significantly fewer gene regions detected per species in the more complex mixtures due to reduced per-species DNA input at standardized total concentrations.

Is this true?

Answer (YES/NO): NO